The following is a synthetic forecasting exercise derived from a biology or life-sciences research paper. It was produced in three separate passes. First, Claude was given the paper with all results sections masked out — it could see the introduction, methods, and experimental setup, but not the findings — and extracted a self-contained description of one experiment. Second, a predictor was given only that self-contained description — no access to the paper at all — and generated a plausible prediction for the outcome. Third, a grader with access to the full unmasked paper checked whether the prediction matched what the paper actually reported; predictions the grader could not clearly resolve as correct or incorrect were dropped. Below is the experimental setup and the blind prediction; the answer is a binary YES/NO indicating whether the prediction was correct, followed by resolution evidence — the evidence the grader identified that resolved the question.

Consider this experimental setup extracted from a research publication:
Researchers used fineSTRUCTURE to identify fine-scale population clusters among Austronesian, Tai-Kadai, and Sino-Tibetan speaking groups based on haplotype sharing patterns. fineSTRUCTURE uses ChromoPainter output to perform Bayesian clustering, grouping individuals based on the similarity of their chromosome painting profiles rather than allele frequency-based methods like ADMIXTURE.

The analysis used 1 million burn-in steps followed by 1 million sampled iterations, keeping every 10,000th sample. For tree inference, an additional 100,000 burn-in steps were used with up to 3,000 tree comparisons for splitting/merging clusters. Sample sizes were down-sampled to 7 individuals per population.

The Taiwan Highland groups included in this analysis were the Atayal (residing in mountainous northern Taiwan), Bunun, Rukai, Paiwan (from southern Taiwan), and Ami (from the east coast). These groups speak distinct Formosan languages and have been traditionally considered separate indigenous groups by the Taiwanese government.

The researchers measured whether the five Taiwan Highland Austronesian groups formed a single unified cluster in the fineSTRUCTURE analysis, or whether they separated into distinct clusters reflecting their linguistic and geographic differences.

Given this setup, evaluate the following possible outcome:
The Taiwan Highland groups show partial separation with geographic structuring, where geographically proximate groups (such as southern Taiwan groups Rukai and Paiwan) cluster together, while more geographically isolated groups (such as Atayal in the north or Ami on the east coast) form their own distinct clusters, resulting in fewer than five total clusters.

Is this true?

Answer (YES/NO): NO